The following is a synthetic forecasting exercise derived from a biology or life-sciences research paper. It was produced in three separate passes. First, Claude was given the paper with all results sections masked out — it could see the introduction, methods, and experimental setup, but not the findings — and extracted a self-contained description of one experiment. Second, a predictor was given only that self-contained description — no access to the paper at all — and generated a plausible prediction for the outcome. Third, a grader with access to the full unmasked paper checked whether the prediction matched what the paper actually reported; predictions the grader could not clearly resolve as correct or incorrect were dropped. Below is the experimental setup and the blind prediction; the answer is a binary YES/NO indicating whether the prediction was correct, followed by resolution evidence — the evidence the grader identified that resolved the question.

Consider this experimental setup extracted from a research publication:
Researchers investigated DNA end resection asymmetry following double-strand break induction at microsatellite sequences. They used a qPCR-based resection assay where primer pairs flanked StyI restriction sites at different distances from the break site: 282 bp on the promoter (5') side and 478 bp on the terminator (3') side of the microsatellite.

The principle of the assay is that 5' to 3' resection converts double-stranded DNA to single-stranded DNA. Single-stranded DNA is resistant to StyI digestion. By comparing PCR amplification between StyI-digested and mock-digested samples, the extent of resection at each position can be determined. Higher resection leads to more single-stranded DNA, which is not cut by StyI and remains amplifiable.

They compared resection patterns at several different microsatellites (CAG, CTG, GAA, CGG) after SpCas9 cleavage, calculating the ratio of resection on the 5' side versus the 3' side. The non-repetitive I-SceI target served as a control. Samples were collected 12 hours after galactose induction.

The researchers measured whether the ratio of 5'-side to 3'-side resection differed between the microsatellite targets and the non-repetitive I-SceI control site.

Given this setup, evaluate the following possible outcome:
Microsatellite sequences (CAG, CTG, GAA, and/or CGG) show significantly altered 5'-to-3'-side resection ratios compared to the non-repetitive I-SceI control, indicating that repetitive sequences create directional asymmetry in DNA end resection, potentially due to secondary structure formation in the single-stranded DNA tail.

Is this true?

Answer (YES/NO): YES